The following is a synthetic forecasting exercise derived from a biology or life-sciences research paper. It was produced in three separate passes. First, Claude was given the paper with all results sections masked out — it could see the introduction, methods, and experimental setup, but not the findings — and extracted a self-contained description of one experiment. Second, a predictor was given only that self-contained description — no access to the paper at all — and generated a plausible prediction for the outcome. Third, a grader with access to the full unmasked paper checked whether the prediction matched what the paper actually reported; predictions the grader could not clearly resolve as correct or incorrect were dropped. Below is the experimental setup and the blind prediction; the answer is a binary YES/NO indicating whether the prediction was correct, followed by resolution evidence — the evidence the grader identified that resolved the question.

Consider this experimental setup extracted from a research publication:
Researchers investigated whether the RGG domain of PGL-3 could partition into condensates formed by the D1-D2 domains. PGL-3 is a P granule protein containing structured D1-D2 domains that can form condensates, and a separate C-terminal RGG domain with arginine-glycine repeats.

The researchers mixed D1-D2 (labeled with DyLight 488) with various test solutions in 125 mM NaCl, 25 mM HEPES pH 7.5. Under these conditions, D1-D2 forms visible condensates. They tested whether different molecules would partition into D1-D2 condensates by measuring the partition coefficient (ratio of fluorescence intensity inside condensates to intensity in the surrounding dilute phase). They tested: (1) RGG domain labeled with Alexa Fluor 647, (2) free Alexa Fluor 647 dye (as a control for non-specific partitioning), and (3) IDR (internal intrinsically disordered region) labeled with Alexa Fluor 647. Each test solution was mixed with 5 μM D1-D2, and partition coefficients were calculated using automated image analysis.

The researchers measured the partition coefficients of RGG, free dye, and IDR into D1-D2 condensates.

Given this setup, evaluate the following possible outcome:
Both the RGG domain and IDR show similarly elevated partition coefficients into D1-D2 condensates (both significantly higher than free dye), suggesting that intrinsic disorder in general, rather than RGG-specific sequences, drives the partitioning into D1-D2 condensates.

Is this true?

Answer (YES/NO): NO